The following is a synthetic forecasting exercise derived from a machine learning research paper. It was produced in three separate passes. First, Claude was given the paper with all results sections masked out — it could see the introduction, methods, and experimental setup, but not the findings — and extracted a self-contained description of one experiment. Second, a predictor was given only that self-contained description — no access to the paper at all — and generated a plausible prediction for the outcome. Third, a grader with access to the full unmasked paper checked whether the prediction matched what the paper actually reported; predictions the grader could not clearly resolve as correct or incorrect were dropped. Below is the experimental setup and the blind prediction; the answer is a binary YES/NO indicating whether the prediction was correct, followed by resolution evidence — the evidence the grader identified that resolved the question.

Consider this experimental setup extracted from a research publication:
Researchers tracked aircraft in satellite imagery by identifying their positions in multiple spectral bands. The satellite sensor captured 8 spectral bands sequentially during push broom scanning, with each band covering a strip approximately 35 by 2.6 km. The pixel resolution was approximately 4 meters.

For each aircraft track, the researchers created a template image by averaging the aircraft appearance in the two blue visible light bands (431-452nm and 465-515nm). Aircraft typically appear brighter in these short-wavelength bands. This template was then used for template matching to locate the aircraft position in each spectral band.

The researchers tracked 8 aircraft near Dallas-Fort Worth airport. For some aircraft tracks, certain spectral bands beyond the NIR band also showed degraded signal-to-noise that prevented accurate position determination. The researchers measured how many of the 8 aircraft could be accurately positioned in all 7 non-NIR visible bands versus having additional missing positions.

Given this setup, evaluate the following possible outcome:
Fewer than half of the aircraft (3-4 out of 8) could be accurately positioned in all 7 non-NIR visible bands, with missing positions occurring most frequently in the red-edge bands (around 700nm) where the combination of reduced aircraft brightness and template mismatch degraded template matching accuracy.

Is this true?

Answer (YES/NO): NO